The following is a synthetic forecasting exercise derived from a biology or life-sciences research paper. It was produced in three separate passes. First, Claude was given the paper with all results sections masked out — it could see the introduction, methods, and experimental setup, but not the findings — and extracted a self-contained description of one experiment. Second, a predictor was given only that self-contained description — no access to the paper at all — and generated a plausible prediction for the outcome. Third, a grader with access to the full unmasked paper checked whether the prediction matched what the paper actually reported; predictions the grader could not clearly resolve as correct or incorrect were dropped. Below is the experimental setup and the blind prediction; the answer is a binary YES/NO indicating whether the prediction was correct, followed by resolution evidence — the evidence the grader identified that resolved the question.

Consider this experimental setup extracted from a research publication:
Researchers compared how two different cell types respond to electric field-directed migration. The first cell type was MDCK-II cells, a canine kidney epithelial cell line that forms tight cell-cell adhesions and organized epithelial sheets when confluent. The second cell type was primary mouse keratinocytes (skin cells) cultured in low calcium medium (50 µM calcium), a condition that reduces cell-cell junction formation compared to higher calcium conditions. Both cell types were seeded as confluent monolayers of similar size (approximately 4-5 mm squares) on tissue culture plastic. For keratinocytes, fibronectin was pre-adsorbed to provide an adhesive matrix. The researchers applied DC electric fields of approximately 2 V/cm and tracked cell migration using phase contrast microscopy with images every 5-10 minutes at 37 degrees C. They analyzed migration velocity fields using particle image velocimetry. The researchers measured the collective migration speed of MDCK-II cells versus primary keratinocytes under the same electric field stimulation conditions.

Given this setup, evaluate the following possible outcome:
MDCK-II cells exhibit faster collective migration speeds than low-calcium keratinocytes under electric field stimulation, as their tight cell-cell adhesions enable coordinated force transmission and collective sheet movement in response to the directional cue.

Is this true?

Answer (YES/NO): NO